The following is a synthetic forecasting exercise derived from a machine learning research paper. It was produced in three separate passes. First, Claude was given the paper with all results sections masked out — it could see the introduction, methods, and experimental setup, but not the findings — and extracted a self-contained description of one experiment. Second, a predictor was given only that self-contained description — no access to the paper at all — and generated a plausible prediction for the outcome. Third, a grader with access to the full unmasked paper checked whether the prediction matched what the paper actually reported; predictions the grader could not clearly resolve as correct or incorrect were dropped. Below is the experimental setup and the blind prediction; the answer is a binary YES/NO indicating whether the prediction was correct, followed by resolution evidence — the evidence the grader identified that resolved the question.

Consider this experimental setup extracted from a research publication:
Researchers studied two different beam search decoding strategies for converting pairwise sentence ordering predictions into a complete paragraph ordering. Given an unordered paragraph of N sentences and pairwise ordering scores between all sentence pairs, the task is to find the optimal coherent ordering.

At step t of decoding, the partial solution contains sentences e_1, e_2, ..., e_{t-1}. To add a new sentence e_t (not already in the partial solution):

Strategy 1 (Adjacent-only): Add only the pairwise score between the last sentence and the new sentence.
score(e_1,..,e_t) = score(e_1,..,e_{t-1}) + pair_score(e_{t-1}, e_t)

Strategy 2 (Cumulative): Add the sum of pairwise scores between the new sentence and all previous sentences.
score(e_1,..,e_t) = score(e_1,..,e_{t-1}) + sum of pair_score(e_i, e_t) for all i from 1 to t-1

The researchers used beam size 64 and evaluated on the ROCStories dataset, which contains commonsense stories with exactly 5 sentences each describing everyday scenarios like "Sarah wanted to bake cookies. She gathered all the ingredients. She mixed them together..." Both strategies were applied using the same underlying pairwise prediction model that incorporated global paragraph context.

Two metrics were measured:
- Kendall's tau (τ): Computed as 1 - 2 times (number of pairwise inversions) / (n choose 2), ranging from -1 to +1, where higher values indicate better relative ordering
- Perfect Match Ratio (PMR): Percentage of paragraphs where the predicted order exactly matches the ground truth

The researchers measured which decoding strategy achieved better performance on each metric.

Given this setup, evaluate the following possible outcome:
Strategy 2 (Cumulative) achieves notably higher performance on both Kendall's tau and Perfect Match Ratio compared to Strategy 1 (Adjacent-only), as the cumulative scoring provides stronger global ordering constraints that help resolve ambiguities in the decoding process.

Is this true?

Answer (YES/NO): NO